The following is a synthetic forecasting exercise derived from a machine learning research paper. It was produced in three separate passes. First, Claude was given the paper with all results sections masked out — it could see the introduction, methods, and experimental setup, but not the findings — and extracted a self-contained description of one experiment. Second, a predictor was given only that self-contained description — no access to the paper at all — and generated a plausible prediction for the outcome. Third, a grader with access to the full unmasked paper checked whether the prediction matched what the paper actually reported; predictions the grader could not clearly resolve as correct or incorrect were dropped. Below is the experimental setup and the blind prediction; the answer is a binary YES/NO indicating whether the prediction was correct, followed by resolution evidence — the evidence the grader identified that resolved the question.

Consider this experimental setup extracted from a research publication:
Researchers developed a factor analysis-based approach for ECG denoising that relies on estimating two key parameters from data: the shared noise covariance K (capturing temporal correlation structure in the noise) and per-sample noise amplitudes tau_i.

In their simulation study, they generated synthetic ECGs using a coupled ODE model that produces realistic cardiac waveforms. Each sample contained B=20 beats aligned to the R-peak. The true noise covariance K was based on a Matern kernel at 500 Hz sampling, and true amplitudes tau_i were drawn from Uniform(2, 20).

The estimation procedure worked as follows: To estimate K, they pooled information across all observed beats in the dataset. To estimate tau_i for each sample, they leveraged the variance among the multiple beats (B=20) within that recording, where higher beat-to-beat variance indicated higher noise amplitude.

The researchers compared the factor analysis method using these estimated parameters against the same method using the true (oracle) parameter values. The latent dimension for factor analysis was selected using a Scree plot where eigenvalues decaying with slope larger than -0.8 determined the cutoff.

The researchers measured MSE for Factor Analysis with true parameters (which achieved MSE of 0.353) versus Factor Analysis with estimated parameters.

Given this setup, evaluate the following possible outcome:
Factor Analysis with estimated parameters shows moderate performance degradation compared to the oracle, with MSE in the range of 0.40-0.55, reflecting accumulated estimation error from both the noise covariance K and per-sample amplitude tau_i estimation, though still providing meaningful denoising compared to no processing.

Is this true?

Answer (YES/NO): NO